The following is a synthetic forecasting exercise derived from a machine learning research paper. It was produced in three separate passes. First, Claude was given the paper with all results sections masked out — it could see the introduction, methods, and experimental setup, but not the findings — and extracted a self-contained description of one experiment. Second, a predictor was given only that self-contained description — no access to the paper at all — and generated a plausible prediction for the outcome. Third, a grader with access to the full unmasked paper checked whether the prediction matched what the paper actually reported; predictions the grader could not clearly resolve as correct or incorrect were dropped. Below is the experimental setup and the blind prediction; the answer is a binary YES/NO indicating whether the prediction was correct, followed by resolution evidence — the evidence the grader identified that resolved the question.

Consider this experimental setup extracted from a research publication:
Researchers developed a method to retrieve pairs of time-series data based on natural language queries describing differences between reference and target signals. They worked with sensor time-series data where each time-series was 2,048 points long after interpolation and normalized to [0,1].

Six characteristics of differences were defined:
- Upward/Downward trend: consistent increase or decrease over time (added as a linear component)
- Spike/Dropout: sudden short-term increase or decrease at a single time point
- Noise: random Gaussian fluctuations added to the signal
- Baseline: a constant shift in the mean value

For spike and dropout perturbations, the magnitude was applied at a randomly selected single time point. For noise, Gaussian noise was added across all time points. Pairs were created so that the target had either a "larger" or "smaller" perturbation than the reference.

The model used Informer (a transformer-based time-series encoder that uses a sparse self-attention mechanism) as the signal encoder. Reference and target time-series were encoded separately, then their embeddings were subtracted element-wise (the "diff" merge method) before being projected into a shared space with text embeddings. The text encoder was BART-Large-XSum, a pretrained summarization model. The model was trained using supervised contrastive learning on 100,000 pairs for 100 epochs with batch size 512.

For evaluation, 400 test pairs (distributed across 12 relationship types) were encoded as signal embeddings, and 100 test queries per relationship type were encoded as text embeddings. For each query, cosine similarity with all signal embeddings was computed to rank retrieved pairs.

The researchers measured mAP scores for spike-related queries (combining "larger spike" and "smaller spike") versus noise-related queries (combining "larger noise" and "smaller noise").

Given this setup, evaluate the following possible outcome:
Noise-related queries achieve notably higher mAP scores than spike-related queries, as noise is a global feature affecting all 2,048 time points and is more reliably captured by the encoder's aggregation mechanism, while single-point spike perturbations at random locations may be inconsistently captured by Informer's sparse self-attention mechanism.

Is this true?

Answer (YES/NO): YES